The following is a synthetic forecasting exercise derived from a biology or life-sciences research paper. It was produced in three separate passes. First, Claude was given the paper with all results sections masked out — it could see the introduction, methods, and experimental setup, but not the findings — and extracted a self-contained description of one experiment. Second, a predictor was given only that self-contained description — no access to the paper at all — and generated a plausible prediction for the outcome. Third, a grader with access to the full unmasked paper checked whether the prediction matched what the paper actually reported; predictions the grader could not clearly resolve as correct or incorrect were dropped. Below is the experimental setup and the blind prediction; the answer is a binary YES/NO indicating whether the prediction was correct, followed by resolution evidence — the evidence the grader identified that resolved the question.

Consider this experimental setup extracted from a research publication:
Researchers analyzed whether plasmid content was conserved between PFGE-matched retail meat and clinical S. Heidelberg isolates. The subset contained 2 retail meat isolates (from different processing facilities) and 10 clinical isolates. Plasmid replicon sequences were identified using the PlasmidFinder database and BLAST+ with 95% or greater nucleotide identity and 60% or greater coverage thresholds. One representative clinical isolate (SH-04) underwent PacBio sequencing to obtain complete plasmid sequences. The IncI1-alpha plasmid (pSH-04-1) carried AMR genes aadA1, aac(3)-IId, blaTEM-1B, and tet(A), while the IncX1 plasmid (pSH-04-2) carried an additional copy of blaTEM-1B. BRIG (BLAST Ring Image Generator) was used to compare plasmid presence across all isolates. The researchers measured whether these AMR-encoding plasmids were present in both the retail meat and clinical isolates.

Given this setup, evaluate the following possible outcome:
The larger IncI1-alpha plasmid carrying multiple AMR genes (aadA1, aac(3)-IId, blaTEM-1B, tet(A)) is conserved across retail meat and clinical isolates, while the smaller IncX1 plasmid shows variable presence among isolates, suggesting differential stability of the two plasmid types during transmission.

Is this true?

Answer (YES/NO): NO